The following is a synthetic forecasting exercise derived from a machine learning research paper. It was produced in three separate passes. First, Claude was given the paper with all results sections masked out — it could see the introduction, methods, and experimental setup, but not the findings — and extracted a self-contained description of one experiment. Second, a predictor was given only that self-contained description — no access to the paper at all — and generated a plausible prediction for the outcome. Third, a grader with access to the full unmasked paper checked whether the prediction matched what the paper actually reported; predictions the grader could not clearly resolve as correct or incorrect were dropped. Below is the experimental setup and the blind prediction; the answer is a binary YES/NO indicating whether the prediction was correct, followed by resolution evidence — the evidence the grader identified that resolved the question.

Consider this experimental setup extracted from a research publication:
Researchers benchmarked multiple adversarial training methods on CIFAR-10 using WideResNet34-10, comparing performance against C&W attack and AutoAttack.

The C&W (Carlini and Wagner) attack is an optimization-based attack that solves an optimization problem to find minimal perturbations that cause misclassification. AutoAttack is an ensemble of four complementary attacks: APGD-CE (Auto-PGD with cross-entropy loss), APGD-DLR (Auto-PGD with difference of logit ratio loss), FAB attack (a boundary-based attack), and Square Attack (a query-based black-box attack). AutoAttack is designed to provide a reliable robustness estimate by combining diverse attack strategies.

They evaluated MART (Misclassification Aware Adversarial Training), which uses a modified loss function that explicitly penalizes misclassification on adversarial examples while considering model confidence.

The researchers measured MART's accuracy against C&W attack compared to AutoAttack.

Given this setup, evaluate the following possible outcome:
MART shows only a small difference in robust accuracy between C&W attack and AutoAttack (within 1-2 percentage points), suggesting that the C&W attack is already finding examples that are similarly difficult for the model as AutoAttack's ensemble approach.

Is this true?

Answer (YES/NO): NO